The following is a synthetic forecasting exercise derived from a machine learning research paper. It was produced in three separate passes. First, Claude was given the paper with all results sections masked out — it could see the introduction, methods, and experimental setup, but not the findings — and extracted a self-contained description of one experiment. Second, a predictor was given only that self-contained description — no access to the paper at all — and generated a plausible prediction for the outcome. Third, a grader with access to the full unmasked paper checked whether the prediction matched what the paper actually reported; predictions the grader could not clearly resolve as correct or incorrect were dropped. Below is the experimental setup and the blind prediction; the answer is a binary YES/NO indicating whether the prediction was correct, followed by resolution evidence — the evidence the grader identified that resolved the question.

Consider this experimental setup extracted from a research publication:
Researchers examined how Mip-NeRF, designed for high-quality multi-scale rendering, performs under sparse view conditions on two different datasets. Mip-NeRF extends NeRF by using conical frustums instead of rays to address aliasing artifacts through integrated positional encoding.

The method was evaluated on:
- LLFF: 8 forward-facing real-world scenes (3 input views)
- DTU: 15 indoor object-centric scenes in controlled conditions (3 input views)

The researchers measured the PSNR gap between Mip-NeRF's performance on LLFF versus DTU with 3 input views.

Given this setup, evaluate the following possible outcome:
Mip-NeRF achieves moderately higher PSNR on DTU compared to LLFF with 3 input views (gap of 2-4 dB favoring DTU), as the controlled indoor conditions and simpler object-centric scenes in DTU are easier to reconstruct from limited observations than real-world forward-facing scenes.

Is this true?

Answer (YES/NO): NO